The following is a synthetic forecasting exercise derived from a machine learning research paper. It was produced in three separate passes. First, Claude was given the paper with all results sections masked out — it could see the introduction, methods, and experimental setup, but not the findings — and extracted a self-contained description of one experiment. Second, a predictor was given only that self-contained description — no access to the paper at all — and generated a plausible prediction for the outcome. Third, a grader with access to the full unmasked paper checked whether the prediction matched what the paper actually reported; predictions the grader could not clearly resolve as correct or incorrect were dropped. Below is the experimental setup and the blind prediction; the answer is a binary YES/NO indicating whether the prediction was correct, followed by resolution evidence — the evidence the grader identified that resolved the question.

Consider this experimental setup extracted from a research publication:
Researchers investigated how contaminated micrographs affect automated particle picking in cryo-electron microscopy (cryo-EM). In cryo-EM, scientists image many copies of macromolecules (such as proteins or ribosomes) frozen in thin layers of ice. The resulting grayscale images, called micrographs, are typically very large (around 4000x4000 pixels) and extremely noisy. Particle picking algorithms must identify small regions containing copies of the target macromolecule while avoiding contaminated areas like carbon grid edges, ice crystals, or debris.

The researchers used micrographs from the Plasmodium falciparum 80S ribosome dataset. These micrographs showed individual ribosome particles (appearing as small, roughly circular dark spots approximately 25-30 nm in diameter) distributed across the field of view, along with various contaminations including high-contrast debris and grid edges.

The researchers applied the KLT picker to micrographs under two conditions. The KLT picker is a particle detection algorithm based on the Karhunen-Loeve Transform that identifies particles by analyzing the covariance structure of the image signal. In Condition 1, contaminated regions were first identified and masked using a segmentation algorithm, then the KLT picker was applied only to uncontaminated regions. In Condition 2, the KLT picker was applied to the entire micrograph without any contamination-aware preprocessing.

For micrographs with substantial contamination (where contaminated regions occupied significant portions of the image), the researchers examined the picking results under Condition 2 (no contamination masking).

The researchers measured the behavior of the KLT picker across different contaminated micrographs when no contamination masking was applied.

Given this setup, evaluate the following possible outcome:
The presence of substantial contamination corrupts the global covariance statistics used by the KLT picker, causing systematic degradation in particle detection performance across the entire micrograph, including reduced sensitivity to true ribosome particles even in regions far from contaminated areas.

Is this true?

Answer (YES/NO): NO